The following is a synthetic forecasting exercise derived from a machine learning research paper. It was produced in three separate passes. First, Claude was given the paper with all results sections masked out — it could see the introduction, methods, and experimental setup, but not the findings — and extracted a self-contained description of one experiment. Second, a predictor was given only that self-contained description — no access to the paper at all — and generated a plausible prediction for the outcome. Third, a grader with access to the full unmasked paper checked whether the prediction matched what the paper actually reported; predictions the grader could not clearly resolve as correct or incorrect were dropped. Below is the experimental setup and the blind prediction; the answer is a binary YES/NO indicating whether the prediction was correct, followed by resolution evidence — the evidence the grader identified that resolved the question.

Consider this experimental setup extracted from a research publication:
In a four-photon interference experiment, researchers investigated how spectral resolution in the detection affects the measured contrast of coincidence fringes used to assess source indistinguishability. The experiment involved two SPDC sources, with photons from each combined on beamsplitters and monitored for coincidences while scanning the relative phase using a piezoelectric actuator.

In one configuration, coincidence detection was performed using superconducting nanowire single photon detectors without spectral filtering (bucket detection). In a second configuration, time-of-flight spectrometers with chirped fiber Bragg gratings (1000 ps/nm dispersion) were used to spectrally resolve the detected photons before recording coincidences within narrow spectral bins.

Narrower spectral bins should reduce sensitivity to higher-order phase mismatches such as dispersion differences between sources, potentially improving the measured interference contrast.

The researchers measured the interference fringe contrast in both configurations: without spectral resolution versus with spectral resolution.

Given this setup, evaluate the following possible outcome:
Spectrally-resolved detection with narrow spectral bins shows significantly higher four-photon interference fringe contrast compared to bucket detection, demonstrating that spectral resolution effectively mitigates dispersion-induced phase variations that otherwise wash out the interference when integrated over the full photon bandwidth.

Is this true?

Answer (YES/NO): YES